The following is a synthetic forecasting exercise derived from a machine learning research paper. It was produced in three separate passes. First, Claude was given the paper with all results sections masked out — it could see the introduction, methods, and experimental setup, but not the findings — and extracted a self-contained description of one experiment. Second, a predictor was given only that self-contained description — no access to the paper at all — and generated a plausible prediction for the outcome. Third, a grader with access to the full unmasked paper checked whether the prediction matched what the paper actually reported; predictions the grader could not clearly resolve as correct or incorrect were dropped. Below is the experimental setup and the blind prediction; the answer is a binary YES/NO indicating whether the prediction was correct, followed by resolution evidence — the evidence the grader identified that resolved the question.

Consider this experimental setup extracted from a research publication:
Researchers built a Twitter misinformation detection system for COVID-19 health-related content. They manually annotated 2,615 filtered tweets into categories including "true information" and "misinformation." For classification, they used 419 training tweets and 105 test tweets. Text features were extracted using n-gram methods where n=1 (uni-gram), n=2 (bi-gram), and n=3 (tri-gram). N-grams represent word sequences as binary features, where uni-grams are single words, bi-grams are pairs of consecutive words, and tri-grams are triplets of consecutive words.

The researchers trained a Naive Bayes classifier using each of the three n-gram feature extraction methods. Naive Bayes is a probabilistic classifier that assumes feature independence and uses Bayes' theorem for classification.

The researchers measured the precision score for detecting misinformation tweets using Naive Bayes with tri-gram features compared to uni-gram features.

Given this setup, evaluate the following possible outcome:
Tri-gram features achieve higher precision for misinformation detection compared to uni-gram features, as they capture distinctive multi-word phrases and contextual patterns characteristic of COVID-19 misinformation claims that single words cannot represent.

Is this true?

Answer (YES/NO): YES